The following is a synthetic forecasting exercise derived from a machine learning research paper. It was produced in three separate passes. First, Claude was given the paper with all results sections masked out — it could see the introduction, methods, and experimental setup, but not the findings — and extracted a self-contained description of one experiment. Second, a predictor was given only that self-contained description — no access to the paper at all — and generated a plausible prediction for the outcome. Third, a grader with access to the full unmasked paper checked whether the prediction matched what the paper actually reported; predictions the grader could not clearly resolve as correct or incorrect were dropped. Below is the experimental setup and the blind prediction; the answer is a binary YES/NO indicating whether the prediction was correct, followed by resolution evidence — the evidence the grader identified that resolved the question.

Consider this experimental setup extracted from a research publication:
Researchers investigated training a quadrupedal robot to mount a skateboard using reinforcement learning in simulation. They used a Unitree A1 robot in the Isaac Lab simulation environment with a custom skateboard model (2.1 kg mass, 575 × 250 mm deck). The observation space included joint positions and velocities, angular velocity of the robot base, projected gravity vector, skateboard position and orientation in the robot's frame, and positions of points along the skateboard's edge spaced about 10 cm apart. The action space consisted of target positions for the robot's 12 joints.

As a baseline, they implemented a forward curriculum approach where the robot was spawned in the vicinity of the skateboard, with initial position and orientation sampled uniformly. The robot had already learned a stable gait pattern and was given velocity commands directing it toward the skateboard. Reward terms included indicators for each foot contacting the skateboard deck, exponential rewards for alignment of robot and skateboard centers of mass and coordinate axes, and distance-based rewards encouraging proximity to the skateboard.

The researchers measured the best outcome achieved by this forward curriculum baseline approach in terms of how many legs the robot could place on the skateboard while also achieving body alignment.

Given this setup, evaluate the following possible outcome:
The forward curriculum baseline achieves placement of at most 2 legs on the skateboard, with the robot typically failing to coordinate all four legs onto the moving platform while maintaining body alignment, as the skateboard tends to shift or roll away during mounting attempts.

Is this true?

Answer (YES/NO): NO